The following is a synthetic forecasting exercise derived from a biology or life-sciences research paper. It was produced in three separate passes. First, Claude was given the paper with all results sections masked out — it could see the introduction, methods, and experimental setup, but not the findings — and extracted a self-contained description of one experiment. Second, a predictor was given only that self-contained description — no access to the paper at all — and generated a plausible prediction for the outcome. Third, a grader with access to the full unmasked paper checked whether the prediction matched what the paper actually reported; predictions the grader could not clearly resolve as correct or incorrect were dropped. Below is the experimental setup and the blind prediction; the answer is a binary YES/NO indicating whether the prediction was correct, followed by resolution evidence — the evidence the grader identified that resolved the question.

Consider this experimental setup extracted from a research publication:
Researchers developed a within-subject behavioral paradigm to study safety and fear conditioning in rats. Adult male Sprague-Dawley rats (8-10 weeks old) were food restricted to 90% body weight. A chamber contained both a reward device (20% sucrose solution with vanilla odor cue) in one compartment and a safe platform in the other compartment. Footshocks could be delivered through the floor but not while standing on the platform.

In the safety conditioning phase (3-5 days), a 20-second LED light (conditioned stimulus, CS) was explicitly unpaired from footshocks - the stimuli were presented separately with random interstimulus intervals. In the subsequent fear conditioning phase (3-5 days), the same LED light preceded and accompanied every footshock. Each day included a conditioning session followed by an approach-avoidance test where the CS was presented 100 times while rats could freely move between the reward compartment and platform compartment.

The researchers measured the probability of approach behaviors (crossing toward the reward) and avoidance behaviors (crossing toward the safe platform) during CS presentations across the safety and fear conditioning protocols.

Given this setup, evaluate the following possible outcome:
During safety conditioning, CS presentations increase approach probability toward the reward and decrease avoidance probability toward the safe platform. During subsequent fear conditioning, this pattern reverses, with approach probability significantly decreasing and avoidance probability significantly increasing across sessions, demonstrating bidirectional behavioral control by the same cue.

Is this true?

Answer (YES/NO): YES